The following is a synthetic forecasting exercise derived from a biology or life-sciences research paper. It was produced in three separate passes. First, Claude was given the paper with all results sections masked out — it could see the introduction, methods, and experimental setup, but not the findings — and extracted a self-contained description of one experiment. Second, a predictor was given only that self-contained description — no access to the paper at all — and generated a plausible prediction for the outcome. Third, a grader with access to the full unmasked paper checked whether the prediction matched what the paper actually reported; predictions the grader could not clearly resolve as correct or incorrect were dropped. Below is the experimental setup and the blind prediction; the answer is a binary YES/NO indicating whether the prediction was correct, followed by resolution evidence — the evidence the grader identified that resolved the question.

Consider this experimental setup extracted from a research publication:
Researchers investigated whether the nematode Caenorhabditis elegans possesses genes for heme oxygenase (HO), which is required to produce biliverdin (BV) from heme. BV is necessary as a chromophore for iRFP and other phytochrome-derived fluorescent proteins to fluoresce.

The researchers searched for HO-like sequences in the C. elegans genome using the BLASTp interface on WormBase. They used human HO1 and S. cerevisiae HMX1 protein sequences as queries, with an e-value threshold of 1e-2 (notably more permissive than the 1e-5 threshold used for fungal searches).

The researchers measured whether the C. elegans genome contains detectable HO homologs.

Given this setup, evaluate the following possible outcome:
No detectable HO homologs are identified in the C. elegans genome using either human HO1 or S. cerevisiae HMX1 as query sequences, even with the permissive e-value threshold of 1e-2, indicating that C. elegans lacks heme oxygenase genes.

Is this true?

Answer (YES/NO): YES